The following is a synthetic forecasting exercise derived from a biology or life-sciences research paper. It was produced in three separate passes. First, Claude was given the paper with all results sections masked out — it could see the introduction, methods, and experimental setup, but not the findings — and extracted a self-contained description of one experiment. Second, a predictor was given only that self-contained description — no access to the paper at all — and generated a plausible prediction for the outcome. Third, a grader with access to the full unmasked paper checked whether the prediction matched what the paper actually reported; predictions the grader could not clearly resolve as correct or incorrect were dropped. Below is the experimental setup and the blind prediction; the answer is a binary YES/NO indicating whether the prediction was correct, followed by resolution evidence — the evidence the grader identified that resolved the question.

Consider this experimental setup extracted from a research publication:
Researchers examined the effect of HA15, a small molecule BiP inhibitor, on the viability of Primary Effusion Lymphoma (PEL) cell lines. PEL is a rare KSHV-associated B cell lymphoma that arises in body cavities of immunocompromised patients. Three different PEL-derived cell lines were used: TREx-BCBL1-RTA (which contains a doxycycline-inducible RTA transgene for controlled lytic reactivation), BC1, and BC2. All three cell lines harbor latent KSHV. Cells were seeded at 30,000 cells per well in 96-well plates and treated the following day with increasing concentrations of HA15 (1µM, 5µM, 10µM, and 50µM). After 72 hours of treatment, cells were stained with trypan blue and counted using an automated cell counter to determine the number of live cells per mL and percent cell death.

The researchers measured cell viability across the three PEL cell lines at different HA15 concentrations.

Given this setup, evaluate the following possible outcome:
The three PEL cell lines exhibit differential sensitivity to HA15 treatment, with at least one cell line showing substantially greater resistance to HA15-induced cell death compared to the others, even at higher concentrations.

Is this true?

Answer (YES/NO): NO